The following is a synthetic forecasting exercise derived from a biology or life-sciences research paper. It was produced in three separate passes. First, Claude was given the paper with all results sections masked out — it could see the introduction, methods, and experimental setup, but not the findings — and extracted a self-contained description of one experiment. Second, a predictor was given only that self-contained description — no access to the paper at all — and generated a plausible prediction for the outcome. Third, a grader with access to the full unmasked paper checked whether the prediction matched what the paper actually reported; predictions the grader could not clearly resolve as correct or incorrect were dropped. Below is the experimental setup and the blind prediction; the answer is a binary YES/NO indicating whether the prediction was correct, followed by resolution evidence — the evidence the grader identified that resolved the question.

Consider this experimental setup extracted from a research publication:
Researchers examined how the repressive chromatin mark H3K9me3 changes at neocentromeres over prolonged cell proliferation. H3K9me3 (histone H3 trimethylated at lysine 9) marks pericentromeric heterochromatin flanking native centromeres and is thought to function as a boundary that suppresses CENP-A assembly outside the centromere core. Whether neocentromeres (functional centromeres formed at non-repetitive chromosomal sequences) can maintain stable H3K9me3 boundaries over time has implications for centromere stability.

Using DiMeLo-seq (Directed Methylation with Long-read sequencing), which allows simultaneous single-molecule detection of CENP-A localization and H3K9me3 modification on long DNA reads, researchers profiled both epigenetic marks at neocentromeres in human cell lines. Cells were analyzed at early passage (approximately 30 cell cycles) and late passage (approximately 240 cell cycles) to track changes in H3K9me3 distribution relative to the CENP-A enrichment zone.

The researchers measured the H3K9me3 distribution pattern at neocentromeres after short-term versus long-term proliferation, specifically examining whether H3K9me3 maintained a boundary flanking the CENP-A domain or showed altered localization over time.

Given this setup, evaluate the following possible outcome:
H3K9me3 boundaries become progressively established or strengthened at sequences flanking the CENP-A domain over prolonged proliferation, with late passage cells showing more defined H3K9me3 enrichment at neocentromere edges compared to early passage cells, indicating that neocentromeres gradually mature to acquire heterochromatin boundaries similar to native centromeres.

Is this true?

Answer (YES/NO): NO